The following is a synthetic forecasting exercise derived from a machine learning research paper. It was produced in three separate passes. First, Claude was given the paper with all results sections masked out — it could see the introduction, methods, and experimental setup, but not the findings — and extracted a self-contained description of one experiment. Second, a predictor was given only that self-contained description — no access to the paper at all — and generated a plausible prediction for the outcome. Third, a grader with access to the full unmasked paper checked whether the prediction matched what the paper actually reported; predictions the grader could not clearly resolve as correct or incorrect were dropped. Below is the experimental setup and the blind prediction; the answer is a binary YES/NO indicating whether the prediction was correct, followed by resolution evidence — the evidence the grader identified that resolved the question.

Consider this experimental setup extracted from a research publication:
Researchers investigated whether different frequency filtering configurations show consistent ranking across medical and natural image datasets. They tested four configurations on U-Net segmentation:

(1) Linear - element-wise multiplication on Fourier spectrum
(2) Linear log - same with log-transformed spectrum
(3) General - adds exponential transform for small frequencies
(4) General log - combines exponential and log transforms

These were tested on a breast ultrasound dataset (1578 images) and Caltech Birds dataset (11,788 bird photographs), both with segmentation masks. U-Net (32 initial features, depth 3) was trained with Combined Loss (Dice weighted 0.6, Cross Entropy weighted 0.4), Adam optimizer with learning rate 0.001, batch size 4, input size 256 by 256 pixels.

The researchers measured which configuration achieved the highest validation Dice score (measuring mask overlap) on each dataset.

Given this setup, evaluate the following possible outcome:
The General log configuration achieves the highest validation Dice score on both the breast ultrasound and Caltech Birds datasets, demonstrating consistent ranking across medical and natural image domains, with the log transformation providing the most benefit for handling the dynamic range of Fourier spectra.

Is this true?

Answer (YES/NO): NO